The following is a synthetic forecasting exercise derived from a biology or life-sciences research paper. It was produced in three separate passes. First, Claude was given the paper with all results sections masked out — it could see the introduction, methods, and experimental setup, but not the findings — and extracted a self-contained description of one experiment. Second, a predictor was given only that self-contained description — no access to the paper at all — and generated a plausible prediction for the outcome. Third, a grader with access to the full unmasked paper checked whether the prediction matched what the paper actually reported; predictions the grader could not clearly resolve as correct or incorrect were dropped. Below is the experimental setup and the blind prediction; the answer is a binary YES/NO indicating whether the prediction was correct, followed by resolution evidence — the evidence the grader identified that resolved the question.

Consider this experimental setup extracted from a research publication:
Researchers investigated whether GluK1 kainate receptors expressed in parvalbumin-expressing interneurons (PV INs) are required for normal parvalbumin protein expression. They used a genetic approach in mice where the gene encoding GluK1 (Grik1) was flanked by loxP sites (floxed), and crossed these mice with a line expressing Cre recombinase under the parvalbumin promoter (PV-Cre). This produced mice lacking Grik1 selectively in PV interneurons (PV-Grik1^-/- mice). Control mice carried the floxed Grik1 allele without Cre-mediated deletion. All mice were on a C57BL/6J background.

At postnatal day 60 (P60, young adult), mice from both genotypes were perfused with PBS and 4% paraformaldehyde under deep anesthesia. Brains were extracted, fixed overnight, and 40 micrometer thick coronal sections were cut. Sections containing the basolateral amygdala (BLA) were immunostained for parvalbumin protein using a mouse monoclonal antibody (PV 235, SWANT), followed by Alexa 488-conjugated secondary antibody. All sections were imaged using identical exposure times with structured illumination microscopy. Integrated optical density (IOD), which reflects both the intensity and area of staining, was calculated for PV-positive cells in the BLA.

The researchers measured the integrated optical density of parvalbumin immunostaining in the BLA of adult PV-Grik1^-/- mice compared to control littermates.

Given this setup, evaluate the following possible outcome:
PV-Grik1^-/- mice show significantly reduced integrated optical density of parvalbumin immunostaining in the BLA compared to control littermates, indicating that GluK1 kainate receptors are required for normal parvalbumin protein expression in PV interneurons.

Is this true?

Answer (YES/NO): YES